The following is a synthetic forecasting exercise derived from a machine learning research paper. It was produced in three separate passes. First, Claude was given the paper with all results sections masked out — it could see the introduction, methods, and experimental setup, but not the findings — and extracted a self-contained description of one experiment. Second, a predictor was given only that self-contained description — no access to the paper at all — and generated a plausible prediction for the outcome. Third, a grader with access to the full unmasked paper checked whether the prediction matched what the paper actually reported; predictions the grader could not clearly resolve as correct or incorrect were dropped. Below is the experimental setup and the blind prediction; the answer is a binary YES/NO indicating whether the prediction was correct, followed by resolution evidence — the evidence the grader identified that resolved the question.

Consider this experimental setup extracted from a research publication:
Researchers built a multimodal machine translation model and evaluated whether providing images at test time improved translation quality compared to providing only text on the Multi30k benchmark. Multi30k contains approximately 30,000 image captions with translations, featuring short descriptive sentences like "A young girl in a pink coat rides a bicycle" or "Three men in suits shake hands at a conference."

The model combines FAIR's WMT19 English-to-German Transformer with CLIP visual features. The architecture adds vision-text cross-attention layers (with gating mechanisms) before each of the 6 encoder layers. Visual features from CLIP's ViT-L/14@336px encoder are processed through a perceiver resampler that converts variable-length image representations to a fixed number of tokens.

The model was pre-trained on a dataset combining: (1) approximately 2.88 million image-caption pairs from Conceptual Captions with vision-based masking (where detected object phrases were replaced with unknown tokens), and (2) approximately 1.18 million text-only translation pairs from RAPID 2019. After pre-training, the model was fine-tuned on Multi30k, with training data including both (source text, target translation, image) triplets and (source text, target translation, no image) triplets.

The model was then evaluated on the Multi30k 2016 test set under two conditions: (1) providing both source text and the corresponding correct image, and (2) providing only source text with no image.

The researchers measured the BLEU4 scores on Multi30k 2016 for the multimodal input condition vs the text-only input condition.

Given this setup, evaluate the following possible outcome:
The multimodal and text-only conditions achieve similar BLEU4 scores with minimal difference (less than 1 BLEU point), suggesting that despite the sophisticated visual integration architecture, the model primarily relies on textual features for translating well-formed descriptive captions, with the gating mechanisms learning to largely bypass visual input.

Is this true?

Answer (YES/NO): YES